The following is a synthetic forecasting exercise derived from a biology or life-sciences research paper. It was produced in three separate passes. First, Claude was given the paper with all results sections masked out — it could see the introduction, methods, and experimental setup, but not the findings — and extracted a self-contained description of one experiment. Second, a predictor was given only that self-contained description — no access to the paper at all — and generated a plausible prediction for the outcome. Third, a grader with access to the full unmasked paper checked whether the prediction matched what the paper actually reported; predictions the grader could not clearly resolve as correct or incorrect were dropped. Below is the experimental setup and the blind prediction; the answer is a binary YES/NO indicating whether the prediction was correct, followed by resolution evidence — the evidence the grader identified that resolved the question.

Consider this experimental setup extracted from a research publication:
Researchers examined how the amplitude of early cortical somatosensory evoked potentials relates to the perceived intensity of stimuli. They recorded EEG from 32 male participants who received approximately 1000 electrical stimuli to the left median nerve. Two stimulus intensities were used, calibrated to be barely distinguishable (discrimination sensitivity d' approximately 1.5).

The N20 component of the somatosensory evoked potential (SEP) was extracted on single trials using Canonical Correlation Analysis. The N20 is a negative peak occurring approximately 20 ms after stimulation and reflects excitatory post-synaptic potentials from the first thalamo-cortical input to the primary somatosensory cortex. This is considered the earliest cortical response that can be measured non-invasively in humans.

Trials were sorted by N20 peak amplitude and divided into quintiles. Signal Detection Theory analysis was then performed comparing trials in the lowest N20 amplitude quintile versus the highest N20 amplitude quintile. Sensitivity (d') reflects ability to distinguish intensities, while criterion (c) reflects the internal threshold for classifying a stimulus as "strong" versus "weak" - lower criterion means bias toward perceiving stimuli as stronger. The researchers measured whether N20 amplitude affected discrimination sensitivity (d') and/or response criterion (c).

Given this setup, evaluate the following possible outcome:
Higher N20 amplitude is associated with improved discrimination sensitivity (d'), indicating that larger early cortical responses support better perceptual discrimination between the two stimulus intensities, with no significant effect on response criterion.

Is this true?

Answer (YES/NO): NO